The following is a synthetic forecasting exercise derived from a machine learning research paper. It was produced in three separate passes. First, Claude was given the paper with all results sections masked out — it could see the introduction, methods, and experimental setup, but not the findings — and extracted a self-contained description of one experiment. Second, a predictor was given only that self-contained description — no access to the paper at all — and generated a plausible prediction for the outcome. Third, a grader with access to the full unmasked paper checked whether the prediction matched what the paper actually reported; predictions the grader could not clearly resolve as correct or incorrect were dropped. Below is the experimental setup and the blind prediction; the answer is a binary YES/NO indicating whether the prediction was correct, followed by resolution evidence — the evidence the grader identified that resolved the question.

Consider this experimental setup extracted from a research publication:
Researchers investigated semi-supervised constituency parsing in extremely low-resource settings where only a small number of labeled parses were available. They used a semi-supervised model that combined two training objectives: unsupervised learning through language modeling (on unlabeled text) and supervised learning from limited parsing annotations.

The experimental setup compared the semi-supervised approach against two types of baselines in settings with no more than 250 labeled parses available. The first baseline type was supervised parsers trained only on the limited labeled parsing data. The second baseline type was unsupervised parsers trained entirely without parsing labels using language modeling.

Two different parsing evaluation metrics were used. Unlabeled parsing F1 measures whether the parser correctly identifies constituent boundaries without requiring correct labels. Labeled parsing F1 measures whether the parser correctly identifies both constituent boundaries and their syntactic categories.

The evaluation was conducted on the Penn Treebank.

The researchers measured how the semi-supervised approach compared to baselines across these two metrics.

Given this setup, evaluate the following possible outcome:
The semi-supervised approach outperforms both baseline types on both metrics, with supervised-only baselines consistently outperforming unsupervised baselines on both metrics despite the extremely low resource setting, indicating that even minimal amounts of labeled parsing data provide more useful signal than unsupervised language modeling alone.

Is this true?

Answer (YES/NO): NO